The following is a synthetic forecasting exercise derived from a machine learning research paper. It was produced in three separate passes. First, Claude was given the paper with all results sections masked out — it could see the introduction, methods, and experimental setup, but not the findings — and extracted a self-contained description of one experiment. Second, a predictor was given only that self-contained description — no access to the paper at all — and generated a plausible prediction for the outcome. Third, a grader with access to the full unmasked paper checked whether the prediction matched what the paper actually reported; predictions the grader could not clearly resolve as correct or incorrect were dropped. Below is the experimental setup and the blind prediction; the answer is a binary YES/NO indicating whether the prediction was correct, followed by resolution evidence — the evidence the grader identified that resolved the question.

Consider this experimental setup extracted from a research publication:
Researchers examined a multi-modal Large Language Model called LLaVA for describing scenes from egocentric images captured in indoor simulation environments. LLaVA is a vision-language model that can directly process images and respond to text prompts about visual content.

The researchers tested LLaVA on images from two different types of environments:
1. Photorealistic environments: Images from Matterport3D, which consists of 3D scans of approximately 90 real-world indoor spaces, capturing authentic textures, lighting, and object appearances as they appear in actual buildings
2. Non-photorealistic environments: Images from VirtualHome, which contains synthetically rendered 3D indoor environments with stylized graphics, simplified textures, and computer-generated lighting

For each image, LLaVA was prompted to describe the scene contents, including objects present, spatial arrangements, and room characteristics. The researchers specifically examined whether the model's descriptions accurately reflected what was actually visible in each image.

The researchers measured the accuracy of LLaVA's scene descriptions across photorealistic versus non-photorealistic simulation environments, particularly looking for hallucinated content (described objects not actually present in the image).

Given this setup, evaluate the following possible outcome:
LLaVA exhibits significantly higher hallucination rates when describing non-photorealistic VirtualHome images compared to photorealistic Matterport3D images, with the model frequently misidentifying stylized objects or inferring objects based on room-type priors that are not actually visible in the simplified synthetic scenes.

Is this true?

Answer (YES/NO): YES